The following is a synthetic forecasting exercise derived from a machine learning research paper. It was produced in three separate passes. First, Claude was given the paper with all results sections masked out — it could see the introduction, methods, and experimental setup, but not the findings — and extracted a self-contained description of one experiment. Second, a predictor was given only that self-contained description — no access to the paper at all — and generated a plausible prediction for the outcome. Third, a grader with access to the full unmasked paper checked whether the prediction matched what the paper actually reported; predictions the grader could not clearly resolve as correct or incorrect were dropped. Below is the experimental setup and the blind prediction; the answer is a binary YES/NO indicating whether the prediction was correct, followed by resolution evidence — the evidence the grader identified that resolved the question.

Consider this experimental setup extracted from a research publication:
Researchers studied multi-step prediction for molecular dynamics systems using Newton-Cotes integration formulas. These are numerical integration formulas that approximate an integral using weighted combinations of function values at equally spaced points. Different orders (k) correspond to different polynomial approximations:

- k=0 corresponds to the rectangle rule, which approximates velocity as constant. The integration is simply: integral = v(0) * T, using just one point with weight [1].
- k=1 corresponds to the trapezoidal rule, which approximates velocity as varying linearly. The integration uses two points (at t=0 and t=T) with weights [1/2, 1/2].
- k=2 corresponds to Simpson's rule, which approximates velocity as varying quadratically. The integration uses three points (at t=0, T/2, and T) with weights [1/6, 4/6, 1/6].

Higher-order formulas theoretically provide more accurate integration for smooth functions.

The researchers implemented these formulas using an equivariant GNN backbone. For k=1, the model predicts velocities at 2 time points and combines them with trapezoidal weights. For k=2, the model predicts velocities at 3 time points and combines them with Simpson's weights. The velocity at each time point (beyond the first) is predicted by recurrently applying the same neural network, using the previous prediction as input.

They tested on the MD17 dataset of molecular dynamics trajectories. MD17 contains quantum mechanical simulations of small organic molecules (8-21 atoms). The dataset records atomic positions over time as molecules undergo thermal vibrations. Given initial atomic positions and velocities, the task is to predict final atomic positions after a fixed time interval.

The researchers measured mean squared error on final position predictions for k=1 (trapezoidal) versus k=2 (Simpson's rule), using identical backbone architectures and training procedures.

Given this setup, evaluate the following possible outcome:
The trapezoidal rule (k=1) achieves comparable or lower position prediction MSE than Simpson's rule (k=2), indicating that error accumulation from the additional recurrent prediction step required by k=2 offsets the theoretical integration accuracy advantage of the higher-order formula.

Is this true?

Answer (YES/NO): NO